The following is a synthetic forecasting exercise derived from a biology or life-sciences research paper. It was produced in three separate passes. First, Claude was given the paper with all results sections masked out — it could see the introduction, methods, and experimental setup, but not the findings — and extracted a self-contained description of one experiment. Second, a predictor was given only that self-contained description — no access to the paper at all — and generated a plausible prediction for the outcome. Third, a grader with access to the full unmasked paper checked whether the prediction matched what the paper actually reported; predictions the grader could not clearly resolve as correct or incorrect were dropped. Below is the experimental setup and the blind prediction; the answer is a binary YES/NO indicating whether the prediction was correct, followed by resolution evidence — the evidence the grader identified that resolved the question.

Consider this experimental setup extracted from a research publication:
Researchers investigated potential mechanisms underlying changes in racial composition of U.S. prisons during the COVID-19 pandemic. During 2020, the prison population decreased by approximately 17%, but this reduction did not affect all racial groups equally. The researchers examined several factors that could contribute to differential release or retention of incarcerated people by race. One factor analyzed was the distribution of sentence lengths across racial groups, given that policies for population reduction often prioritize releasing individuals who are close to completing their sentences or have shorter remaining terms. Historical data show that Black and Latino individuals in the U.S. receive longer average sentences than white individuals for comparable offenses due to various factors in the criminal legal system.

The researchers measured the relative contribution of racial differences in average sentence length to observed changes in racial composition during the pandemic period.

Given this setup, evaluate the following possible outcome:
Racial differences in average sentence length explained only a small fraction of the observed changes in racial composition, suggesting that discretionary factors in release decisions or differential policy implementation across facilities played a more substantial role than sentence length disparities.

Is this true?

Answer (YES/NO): NO